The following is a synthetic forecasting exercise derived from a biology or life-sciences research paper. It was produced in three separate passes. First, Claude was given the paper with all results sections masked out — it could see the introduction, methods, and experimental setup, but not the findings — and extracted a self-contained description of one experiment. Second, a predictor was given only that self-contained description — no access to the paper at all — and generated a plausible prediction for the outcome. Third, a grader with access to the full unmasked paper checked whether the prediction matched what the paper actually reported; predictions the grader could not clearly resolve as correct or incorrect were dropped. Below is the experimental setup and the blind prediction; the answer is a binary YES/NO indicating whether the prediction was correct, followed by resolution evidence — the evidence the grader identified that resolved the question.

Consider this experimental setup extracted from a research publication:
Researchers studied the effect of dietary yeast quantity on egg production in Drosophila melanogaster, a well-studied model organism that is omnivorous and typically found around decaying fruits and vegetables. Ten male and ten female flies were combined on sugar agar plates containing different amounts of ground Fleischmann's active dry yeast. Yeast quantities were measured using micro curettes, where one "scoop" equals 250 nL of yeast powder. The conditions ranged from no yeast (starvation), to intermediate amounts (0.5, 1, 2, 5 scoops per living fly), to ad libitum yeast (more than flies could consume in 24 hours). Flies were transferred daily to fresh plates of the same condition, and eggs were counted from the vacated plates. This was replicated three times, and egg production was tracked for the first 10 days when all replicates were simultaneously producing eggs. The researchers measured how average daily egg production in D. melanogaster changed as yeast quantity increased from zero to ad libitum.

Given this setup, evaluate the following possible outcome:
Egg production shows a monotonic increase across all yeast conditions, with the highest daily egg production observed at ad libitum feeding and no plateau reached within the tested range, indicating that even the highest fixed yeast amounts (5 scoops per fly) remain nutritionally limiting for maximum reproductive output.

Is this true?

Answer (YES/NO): YES